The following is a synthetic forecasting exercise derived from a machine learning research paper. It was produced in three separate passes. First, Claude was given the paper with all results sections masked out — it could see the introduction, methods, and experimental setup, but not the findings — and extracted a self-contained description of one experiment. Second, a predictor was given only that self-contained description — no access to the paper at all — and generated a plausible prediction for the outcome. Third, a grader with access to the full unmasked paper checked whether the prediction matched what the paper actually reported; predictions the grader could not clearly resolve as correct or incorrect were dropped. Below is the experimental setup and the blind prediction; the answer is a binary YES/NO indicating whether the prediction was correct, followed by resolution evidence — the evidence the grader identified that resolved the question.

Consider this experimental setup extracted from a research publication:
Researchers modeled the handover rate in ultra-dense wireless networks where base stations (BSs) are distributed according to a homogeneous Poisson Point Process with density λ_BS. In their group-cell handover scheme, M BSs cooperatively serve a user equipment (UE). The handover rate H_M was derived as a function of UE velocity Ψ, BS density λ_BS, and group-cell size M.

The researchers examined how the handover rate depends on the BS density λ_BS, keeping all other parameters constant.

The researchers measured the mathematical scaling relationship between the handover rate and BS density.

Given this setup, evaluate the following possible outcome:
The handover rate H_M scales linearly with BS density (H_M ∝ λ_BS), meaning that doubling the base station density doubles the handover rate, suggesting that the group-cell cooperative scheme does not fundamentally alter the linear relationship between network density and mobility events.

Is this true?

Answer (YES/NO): NO